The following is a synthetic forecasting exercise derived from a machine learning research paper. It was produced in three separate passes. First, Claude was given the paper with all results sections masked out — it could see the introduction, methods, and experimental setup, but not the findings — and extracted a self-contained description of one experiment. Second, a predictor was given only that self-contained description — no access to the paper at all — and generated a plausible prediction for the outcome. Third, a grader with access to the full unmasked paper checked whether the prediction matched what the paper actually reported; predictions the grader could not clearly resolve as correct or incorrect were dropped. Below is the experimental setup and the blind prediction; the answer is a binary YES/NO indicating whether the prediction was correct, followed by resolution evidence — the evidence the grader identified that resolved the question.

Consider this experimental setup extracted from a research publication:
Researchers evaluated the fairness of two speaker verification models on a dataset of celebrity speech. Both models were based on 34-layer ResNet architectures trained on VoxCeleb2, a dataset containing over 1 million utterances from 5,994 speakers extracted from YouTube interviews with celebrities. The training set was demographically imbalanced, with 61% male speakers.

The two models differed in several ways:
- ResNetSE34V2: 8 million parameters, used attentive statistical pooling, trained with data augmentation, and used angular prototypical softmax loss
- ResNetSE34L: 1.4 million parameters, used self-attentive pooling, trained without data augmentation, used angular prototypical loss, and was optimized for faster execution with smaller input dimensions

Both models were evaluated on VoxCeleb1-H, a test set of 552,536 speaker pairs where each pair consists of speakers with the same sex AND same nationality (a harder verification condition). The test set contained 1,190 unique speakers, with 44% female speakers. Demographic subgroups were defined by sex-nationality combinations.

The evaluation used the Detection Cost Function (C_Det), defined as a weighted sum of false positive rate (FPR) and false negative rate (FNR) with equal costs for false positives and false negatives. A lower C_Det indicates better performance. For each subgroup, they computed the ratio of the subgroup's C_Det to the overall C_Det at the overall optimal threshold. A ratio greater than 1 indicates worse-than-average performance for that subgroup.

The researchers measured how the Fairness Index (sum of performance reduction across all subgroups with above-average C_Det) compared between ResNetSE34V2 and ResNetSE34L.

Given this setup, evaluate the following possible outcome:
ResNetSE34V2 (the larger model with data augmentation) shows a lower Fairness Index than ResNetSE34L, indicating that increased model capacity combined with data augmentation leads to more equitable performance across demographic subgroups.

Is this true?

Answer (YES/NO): NO